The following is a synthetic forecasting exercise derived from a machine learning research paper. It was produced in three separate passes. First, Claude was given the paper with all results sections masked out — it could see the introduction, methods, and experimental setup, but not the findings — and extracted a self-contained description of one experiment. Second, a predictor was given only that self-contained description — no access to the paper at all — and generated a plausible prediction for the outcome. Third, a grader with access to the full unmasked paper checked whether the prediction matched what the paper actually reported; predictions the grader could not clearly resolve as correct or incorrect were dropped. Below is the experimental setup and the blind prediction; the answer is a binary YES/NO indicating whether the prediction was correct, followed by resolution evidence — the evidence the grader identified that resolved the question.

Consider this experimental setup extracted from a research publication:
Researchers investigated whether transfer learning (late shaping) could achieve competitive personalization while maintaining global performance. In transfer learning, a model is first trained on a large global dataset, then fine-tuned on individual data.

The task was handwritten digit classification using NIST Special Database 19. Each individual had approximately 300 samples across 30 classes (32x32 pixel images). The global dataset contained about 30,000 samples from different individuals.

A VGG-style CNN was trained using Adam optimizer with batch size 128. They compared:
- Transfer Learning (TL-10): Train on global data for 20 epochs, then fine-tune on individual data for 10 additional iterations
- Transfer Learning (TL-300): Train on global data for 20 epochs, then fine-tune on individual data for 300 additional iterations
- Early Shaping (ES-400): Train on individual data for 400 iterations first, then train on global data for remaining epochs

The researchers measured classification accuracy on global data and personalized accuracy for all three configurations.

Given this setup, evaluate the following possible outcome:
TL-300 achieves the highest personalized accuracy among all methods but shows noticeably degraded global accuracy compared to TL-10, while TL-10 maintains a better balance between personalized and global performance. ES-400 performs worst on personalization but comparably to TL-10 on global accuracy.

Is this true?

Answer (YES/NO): NO